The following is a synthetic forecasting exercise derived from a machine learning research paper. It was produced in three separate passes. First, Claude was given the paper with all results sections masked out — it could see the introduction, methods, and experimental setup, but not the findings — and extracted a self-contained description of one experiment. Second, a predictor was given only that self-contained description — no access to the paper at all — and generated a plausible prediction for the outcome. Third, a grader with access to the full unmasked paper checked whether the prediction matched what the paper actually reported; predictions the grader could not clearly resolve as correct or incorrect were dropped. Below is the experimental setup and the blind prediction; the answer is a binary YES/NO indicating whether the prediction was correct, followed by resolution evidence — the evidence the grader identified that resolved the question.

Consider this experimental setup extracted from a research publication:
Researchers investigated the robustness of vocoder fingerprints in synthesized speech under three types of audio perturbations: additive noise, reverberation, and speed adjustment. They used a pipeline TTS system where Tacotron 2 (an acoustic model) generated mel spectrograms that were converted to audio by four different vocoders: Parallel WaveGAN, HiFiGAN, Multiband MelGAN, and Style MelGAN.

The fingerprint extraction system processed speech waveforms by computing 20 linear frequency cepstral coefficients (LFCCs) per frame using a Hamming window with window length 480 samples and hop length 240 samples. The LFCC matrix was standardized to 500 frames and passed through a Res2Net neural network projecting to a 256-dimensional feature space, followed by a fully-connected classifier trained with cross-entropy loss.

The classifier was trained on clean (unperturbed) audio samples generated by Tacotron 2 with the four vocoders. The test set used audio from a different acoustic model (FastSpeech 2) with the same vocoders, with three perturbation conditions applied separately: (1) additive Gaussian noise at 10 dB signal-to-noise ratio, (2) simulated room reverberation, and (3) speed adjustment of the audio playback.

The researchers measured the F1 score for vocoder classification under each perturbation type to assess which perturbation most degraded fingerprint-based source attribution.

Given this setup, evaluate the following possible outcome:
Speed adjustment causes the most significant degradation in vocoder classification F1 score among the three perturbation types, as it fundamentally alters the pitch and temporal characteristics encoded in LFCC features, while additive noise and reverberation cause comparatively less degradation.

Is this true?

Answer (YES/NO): NO